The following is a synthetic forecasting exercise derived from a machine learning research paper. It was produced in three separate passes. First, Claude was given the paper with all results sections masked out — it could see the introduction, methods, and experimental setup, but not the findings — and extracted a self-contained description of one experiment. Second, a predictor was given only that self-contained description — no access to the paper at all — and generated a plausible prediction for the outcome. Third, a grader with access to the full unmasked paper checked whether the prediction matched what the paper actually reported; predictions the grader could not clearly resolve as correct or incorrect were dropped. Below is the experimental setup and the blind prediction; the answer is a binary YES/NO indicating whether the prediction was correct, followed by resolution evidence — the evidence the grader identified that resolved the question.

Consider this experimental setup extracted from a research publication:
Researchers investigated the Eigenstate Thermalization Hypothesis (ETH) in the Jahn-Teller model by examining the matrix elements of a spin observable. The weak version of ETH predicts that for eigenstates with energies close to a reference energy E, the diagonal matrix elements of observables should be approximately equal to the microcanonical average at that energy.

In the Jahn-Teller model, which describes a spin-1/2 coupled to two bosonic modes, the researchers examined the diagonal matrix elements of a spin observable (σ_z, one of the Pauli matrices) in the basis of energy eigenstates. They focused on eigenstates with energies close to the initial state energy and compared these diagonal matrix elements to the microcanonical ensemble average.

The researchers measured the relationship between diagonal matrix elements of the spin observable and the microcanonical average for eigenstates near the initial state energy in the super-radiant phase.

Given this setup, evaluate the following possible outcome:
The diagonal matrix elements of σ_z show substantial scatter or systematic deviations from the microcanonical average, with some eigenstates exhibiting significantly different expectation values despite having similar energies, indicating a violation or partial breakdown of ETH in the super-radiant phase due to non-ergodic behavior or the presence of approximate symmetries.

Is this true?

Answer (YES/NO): NO